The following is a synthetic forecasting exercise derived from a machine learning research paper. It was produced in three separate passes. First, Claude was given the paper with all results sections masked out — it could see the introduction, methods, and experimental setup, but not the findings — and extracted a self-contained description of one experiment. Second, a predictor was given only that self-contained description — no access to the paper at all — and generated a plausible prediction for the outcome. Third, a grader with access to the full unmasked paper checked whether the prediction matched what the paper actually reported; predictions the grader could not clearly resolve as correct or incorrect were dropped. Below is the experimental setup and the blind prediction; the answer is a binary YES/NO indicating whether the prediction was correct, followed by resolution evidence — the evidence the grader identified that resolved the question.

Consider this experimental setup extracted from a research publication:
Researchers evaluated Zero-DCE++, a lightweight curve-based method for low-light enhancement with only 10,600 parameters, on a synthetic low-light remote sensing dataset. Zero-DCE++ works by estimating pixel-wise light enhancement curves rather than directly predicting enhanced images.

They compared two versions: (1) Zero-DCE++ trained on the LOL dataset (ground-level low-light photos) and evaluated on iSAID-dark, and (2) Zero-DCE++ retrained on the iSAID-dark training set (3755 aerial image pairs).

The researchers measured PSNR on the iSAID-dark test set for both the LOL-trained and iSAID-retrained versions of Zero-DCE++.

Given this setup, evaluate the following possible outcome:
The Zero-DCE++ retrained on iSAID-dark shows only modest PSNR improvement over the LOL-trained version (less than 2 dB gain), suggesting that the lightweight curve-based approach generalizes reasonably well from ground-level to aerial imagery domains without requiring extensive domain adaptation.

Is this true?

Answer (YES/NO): NO